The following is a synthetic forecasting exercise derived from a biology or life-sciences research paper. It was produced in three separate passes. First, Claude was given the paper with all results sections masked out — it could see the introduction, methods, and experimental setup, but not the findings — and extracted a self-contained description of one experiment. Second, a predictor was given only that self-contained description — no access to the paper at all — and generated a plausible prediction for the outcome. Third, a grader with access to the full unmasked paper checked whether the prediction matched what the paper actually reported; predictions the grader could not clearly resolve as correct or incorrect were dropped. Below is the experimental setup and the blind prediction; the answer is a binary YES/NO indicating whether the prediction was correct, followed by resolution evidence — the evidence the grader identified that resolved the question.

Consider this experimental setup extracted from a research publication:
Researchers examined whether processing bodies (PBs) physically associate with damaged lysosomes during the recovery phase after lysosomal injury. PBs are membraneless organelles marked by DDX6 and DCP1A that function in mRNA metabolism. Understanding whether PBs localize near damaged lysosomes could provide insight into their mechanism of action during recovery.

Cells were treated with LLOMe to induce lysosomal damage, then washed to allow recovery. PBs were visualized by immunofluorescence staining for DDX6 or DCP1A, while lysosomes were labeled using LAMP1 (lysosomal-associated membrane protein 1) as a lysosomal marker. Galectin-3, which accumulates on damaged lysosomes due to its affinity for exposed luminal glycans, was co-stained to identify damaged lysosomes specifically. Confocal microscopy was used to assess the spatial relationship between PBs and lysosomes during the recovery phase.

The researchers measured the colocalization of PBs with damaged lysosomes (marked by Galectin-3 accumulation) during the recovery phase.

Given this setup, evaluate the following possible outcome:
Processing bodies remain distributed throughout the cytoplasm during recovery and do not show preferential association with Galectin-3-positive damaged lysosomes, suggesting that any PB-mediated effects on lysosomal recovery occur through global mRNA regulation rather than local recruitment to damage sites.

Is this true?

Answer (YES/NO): NO